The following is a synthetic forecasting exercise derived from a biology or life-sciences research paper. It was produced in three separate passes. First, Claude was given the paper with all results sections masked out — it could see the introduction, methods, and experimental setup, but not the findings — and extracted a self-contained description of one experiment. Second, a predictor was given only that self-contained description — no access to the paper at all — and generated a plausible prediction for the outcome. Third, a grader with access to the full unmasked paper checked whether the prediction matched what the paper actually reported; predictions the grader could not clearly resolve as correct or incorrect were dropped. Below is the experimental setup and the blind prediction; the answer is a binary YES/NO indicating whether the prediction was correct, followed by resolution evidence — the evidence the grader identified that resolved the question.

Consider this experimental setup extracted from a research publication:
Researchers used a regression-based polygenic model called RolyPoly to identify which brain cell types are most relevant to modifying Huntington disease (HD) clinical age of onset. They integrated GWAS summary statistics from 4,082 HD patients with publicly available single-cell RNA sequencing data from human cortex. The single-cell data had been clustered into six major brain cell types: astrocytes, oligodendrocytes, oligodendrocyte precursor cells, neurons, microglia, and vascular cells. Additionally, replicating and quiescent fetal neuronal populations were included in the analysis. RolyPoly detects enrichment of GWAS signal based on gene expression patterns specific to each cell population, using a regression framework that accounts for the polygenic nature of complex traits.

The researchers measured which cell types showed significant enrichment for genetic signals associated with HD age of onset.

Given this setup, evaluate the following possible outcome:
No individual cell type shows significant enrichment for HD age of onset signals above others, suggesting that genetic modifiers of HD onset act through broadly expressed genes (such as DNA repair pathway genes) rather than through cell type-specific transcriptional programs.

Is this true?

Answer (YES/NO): NO